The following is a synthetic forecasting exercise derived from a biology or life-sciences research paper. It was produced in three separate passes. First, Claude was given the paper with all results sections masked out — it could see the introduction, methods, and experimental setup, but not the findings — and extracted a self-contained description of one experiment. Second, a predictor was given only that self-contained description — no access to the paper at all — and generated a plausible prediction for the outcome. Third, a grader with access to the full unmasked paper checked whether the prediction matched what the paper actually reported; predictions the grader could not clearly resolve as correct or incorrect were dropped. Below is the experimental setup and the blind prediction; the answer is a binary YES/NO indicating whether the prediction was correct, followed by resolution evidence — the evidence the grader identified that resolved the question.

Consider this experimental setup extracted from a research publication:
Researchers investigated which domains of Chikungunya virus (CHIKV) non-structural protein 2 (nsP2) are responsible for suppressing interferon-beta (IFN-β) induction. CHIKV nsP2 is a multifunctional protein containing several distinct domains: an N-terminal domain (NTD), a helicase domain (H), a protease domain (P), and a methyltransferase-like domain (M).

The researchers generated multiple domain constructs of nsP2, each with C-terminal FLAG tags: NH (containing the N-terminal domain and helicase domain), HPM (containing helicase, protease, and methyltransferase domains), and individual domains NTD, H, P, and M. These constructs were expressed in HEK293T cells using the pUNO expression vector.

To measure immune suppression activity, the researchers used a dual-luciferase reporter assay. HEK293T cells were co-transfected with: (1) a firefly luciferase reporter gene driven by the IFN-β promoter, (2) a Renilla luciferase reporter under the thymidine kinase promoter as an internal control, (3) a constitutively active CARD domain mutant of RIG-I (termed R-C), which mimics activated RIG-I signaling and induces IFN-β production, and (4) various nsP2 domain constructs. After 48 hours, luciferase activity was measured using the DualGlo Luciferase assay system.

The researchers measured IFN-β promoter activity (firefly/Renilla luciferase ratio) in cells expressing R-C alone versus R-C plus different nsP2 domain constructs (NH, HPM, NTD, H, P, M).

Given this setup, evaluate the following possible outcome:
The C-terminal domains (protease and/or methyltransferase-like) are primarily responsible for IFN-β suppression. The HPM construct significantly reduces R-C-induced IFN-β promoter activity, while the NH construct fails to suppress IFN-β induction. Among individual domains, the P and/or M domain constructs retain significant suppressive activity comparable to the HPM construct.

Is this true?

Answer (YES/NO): NO